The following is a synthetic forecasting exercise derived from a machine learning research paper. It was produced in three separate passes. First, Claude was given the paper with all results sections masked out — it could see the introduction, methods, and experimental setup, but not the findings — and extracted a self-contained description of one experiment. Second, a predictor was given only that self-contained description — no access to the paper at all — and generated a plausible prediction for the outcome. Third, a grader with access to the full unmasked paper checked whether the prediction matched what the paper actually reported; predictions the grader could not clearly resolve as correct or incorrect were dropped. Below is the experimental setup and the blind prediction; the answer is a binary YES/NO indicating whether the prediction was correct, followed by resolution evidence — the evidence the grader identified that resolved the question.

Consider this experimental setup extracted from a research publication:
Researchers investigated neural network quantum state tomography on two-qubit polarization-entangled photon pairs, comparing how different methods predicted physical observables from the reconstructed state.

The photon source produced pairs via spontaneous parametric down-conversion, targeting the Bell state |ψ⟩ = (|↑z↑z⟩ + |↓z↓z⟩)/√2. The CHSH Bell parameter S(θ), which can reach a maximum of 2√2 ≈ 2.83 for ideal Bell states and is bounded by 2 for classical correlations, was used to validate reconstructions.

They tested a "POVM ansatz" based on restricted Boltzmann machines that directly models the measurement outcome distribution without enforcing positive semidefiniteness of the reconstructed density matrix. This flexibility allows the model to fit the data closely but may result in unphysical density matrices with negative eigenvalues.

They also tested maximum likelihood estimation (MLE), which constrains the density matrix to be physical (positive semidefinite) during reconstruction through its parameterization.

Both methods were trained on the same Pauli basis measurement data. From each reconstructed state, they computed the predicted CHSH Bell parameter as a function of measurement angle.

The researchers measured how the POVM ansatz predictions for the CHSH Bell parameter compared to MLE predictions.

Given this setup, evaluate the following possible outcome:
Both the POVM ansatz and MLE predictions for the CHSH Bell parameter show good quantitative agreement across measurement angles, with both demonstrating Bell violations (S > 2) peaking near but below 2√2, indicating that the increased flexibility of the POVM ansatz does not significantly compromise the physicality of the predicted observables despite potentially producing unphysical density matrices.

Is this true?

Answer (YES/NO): NO